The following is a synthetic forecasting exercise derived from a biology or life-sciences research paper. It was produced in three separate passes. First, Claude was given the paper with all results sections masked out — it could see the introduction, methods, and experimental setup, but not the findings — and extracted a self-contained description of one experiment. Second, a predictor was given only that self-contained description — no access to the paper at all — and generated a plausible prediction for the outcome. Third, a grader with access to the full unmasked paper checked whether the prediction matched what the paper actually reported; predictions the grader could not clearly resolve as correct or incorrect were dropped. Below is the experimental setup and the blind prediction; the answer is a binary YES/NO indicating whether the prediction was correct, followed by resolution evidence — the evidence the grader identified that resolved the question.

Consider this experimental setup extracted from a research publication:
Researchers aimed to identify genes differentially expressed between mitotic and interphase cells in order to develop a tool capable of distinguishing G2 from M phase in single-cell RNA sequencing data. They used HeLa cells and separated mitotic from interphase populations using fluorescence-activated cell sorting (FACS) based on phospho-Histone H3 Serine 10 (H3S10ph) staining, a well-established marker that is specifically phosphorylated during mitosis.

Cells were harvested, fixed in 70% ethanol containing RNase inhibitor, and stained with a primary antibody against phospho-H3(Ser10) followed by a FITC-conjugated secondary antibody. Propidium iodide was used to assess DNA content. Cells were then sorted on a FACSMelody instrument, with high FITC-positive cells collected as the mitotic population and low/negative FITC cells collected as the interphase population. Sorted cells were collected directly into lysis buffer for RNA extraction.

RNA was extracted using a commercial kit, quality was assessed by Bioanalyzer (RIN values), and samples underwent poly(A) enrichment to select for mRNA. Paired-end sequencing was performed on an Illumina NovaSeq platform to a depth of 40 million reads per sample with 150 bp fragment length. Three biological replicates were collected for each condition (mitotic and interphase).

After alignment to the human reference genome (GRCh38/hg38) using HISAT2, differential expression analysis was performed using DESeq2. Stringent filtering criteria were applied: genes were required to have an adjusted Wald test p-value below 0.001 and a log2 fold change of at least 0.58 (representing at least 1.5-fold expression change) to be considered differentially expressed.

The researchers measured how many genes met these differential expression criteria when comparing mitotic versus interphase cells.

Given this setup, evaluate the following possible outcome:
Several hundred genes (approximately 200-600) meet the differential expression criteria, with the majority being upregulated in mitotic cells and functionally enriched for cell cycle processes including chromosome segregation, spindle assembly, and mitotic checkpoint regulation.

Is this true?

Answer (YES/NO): NO